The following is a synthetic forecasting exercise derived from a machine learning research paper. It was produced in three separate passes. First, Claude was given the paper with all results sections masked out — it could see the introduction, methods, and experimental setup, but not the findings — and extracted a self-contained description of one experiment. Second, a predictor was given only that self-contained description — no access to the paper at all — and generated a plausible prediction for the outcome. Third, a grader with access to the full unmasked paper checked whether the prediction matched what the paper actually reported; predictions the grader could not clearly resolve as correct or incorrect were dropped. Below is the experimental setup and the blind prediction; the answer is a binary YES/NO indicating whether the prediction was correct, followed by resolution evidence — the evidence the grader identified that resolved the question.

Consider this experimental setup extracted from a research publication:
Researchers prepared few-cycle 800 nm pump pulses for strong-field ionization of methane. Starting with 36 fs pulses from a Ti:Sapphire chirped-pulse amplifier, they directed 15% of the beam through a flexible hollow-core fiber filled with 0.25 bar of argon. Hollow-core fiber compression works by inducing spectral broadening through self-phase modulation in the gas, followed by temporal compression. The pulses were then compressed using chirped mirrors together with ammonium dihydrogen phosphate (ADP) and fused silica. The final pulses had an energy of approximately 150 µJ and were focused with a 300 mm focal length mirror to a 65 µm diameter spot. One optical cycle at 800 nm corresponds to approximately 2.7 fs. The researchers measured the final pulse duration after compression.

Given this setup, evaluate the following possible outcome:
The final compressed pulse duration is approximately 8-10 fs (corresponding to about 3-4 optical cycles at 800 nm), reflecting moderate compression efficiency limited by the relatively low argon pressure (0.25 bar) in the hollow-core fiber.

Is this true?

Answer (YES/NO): NO